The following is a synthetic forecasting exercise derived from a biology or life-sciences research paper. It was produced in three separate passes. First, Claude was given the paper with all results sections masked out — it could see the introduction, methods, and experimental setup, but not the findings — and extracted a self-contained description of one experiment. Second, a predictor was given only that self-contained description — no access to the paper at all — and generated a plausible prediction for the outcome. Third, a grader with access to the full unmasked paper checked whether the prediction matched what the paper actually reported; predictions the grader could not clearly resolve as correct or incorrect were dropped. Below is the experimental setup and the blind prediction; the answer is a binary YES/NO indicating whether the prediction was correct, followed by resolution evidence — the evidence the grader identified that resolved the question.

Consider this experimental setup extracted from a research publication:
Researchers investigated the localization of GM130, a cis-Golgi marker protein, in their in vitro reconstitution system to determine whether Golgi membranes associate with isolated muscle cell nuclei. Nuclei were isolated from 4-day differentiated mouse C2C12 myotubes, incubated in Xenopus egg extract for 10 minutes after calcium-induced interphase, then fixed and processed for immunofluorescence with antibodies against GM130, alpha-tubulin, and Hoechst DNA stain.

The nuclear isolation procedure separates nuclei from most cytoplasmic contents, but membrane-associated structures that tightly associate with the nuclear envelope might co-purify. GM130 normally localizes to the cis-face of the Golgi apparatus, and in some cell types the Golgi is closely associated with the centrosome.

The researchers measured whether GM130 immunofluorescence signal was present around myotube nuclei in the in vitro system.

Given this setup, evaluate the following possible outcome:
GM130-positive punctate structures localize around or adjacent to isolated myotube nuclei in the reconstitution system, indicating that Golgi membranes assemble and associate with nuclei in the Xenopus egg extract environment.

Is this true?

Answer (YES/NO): NO